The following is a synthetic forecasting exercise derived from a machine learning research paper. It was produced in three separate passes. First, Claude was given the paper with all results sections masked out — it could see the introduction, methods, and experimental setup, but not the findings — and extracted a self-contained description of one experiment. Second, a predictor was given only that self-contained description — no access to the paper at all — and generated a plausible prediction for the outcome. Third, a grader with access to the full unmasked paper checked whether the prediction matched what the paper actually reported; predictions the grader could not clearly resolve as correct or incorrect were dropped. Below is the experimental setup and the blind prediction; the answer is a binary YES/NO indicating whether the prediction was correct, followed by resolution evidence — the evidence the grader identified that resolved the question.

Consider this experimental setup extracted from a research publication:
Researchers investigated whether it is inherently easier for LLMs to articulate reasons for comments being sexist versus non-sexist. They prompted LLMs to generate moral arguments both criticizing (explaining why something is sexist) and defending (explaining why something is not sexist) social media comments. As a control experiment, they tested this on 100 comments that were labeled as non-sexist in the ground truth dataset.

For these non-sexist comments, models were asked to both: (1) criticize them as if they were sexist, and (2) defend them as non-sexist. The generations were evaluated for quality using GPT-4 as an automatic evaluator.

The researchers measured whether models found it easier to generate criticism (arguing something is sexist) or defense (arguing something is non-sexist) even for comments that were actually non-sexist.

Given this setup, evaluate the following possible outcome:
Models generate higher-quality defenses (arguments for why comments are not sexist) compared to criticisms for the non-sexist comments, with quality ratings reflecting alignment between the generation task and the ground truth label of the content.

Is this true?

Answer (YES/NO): NO